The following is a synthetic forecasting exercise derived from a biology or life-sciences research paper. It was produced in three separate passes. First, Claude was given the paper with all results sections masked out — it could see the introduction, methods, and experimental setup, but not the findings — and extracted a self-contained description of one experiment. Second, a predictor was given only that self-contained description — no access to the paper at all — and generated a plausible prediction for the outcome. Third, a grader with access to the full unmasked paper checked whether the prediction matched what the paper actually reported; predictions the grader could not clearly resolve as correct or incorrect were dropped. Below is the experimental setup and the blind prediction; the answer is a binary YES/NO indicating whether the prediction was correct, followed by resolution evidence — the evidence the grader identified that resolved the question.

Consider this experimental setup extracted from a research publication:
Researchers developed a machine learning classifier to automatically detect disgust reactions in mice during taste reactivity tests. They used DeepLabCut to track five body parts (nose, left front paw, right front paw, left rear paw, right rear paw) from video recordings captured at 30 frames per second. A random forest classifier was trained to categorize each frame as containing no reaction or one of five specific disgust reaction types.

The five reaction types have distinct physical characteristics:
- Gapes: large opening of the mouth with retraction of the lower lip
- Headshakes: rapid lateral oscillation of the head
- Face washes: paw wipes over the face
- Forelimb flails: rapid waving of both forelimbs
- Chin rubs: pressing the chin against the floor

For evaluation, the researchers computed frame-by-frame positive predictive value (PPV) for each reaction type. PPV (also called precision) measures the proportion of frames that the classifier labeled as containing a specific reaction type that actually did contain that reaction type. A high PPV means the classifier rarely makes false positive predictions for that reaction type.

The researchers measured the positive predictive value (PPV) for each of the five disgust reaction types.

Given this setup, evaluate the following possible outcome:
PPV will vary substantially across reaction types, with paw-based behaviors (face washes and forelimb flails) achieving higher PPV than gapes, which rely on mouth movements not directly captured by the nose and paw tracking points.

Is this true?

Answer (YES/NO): YES